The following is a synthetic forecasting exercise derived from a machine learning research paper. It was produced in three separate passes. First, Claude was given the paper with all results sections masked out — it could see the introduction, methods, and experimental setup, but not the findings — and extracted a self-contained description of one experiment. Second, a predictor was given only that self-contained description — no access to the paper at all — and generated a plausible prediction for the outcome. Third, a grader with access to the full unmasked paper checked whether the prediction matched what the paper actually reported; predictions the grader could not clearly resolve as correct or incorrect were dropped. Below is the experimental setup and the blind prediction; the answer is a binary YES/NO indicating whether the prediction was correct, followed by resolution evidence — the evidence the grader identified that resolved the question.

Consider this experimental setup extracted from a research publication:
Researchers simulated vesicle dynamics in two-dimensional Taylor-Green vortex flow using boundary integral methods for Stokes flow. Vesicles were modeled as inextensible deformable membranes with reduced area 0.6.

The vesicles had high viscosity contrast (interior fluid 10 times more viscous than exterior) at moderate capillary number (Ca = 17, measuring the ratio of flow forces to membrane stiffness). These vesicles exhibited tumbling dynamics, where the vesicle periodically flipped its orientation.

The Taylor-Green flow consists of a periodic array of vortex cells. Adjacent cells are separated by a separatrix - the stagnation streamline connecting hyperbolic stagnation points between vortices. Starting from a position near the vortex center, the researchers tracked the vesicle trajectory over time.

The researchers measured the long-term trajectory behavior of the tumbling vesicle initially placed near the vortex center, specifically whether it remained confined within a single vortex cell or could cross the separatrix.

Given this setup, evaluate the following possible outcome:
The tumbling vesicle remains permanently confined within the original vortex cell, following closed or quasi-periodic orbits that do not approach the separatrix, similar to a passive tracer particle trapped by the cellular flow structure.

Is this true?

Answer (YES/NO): NO